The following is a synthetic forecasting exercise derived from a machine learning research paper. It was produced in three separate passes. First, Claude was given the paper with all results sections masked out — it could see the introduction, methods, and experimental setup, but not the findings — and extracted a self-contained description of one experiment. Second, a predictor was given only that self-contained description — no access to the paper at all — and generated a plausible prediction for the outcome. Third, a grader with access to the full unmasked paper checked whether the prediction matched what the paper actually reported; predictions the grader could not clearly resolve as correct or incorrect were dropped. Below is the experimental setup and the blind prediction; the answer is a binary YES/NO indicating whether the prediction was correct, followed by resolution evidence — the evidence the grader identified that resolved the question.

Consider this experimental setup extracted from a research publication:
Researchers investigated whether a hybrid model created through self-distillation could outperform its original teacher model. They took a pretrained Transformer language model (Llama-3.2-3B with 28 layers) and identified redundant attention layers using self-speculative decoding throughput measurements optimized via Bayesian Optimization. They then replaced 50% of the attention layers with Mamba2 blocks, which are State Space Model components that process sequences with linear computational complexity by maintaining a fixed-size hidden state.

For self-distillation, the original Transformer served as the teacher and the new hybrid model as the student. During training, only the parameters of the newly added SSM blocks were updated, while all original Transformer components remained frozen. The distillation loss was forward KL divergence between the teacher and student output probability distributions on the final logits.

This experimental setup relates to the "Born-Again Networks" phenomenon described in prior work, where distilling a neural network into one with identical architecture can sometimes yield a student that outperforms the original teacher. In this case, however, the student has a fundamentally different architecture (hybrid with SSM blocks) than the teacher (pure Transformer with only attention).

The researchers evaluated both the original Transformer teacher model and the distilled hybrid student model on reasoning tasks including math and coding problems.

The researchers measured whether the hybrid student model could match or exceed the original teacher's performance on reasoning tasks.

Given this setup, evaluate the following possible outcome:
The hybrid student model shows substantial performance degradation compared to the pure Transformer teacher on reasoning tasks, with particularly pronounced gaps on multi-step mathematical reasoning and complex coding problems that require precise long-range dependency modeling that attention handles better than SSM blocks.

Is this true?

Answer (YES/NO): NO